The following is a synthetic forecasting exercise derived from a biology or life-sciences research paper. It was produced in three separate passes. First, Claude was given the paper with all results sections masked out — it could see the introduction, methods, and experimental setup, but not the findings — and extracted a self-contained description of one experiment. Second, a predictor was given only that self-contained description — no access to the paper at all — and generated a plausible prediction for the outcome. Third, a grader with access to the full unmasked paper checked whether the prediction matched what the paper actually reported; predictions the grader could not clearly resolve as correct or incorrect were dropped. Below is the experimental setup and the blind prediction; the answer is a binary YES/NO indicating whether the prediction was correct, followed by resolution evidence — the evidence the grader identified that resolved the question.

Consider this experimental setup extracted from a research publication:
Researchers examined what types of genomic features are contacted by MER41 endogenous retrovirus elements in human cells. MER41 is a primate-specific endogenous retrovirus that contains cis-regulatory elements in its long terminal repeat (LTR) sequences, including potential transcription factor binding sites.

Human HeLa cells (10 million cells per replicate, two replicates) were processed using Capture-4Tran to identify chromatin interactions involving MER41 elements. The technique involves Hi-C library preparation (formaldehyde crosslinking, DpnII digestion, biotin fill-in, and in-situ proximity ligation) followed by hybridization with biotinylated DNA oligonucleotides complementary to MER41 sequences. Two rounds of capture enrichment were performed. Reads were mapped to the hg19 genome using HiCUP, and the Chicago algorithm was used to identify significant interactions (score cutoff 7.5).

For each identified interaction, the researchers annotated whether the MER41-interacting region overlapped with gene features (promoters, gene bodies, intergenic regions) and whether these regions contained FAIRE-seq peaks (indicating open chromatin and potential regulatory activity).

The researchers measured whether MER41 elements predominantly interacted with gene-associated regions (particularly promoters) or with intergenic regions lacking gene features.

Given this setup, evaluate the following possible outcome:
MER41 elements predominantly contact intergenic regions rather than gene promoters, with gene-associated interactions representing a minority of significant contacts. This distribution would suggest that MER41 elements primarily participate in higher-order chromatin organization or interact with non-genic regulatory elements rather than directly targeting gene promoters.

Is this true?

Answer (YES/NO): NO